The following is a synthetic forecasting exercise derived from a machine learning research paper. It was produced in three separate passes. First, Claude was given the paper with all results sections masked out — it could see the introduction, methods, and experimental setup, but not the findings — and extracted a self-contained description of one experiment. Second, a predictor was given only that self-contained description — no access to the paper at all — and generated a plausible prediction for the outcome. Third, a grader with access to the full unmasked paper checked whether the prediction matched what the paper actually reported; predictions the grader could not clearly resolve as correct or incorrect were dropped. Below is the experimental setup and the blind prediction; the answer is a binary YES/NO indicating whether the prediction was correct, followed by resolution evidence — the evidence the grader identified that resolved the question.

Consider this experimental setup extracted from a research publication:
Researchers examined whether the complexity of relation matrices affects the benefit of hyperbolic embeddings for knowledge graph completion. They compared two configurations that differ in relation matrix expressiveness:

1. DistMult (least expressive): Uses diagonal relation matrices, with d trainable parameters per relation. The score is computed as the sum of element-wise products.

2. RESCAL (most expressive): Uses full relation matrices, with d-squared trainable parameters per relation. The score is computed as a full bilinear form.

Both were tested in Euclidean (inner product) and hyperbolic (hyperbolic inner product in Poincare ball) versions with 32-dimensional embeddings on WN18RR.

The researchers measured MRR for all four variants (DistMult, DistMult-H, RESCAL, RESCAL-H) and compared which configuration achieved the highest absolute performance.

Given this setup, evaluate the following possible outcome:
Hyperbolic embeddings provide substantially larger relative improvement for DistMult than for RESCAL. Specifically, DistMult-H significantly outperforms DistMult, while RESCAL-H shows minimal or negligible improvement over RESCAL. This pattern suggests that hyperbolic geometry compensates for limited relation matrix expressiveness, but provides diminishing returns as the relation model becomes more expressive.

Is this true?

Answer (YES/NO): NO